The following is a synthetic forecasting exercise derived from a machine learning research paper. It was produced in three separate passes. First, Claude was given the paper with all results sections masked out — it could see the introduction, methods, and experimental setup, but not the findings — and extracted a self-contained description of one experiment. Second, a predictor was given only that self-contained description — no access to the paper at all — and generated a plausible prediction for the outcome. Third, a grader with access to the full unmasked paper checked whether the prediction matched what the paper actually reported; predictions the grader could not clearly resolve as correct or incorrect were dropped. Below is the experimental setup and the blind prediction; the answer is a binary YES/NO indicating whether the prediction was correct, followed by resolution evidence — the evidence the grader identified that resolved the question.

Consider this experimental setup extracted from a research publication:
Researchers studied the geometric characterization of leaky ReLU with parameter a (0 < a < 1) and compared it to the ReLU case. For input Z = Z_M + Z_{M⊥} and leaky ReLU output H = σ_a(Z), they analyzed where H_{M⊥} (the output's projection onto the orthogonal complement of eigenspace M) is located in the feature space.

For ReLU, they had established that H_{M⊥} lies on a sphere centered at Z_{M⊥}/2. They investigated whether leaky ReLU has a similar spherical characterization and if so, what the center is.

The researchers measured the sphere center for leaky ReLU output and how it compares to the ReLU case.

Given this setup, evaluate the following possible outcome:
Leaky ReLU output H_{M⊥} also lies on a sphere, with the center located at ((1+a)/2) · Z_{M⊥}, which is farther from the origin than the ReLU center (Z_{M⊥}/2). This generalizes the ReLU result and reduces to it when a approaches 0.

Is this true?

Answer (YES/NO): YES